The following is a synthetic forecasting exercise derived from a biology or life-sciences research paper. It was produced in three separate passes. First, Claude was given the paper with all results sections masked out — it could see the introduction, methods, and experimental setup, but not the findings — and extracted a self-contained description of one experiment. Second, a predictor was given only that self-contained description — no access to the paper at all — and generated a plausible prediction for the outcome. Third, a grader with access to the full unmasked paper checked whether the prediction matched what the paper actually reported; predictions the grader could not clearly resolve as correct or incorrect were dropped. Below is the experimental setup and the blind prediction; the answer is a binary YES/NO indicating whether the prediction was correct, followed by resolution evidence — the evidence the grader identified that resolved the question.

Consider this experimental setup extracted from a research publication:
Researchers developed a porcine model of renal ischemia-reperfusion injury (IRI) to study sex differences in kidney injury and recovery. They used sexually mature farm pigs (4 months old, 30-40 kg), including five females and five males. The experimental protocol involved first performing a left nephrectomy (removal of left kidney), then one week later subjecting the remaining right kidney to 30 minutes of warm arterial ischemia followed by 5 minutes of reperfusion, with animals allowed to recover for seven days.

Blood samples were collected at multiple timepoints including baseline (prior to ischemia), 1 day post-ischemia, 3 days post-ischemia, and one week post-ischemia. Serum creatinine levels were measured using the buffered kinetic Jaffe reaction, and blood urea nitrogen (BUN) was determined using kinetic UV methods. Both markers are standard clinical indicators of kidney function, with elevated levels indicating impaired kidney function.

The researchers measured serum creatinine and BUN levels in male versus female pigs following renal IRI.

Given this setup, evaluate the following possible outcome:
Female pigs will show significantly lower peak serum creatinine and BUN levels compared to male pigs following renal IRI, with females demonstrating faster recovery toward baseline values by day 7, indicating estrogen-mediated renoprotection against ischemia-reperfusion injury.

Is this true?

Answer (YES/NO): NO